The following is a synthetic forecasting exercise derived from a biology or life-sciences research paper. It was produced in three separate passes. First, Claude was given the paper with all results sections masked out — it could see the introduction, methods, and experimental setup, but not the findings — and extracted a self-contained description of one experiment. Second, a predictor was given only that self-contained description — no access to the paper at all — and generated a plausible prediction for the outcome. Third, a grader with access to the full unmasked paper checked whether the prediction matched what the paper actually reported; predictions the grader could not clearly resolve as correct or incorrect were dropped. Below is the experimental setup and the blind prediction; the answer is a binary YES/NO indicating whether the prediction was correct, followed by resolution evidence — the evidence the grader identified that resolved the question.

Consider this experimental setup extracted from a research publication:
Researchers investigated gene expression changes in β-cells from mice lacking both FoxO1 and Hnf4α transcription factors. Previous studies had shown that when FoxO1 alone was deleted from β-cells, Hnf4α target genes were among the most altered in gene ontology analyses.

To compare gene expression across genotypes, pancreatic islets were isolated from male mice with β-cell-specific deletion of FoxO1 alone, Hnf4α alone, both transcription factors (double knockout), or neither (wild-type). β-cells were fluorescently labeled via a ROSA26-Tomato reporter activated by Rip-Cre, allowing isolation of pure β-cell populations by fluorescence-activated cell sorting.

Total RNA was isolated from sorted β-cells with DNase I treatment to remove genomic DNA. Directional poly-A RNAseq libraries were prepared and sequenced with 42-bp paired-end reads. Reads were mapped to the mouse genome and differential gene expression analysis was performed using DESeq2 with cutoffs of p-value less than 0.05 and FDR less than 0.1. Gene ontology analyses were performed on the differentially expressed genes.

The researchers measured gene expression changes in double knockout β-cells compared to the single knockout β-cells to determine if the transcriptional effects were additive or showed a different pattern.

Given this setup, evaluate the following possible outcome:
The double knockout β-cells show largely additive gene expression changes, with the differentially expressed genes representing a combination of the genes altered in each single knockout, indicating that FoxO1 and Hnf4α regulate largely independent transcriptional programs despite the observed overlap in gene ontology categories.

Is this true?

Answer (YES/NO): NO